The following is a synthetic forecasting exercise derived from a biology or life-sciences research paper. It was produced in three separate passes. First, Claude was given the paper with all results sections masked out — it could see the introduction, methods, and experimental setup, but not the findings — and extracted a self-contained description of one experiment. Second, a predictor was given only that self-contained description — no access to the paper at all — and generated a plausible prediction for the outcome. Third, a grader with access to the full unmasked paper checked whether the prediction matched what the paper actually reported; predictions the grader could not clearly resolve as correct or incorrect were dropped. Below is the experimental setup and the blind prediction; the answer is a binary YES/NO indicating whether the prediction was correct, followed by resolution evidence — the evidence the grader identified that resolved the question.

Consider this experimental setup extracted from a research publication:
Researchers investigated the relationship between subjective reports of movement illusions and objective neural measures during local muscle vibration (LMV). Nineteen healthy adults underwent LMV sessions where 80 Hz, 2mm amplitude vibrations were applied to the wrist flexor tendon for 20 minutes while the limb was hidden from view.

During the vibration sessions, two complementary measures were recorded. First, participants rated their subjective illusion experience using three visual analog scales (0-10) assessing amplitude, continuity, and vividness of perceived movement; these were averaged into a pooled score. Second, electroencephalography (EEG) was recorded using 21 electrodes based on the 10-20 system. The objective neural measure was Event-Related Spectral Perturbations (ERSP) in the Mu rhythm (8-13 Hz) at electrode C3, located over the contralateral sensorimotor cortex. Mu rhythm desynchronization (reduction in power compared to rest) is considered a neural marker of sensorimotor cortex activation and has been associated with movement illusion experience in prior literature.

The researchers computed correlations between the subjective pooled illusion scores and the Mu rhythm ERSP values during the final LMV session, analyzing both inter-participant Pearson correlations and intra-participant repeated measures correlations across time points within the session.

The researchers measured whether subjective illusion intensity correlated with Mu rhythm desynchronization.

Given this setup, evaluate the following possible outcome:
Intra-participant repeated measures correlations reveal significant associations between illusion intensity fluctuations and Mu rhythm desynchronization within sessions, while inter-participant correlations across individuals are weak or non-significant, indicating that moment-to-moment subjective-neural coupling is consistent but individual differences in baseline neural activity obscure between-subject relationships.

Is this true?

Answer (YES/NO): NO